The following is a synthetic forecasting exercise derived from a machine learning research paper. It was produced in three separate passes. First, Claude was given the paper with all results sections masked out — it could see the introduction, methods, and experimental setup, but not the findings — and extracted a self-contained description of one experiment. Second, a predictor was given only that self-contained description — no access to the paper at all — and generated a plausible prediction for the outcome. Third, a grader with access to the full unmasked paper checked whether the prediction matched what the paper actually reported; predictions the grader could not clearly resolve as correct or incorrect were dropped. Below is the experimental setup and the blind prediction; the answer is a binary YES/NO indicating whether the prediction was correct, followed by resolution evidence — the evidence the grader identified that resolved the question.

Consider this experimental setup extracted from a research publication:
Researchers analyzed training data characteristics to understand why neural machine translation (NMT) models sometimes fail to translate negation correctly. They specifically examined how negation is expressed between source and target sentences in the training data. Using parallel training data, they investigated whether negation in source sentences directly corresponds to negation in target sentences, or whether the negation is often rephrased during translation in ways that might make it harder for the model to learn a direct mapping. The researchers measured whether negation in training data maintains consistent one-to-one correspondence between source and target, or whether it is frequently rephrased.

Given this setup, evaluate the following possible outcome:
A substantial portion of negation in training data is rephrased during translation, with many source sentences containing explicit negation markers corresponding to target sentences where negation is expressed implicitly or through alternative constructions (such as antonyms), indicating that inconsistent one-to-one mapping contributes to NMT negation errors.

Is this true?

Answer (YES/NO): YES